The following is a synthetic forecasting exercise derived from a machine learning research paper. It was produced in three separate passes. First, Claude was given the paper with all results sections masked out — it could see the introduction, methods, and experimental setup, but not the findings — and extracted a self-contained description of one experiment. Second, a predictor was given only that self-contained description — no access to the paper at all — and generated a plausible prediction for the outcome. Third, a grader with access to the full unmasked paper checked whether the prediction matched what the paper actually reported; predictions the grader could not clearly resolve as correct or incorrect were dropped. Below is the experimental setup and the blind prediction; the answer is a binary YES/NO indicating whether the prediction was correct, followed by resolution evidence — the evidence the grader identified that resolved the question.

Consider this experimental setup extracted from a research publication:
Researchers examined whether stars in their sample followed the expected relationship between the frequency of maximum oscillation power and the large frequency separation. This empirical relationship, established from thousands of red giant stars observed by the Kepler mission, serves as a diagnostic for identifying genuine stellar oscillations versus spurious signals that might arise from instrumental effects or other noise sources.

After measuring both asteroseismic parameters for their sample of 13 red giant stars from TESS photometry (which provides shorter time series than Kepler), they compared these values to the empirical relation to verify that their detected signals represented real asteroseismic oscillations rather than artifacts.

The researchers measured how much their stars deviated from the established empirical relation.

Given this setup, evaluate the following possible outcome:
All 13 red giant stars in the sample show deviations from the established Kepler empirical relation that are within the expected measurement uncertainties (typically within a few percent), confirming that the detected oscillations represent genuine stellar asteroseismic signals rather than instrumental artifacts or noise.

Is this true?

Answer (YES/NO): NO